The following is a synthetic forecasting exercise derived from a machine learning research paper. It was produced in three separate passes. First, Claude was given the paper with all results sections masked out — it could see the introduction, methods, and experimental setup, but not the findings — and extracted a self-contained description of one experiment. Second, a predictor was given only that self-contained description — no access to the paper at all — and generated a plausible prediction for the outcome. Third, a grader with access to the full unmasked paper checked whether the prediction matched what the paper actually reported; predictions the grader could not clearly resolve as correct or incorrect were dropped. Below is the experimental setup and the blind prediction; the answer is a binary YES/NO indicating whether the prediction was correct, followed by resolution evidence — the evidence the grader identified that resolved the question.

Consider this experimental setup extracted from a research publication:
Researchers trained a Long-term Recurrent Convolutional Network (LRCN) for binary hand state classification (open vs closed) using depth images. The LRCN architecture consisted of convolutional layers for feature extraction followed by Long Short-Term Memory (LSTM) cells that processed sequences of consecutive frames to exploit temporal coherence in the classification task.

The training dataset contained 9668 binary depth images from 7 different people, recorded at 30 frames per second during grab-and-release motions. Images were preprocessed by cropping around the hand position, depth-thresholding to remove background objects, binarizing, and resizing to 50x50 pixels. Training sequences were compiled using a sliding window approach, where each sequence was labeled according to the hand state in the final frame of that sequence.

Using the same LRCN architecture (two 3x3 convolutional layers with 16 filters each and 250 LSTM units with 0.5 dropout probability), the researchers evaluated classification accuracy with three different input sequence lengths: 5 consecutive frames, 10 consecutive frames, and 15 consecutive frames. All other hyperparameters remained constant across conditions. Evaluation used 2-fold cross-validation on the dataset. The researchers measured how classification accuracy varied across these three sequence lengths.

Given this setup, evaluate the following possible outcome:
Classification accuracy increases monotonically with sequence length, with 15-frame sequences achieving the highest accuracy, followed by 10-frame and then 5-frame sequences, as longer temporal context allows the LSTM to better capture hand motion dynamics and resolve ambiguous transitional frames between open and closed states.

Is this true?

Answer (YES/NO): YES